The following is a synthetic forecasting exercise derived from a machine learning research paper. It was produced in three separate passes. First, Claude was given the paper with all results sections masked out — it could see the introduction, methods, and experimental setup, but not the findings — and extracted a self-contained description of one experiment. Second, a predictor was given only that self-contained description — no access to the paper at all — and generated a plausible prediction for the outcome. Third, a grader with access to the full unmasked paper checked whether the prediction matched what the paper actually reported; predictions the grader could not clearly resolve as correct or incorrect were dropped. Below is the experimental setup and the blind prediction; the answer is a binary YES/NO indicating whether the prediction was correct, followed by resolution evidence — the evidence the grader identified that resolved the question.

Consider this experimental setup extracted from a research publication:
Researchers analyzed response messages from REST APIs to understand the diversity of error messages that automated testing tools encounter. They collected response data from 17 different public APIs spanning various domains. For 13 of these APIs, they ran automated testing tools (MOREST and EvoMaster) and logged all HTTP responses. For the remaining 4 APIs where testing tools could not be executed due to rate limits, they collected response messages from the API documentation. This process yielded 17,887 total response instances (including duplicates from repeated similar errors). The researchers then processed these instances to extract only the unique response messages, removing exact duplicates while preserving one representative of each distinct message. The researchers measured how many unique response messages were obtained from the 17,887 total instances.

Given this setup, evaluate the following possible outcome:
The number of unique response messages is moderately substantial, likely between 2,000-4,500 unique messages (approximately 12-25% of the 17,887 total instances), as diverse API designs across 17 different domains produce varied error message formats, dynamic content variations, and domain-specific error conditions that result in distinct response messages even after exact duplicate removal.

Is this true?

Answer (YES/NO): NO